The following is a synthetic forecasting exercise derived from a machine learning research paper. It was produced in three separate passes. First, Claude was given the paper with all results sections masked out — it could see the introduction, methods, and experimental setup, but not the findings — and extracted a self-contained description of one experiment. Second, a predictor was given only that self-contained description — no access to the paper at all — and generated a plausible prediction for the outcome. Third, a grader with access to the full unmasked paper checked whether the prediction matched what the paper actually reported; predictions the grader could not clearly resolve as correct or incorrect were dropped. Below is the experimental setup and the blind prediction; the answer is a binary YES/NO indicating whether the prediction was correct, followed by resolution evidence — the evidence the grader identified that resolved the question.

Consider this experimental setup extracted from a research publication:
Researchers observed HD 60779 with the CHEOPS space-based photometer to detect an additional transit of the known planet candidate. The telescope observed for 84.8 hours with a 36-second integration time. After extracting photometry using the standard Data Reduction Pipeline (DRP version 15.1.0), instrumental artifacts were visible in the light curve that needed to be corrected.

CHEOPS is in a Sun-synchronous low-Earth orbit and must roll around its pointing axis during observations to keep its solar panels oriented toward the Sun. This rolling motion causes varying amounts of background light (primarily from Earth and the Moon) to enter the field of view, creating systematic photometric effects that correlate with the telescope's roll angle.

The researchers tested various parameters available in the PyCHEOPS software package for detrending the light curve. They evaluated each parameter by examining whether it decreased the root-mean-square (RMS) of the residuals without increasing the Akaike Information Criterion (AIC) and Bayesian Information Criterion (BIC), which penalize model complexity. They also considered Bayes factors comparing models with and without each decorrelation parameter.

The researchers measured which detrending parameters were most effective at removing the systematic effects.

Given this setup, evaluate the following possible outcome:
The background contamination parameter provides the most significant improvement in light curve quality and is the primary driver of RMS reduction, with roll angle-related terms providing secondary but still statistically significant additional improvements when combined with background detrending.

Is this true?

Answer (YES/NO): NO